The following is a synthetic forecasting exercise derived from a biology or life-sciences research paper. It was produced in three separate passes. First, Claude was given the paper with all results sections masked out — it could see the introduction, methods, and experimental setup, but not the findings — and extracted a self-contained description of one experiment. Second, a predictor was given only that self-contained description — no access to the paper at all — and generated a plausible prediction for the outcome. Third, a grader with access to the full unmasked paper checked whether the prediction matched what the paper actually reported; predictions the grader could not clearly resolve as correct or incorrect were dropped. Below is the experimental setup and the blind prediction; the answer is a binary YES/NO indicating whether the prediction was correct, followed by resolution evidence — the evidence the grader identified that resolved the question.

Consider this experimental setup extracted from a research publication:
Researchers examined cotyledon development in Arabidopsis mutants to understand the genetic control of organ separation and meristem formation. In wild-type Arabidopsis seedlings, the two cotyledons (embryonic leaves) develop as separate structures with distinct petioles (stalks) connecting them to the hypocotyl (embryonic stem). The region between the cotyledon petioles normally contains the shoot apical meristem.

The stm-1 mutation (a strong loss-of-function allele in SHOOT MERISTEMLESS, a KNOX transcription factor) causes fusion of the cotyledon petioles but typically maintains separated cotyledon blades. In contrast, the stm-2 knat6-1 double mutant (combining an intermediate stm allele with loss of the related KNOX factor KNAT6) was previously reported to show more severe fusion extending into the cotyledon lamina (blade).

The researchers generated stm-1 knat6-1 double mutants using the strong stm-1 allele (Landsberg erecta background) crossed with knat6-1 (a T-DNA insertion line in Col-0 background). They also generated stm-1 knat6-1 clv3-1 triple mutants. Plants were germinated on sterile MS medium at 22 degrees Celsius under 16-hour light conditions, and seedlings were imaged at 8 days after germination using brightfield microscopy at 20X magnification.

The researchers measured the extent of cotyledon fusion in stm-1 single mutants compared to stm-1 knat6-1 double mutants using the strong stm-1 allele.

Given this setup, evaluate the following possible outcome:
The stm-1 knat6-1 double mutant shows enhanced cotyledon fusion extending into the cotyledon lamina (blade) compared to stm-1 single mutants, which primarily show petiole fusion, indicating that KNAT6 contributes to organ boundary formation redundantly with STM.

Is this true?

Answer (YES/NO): YES